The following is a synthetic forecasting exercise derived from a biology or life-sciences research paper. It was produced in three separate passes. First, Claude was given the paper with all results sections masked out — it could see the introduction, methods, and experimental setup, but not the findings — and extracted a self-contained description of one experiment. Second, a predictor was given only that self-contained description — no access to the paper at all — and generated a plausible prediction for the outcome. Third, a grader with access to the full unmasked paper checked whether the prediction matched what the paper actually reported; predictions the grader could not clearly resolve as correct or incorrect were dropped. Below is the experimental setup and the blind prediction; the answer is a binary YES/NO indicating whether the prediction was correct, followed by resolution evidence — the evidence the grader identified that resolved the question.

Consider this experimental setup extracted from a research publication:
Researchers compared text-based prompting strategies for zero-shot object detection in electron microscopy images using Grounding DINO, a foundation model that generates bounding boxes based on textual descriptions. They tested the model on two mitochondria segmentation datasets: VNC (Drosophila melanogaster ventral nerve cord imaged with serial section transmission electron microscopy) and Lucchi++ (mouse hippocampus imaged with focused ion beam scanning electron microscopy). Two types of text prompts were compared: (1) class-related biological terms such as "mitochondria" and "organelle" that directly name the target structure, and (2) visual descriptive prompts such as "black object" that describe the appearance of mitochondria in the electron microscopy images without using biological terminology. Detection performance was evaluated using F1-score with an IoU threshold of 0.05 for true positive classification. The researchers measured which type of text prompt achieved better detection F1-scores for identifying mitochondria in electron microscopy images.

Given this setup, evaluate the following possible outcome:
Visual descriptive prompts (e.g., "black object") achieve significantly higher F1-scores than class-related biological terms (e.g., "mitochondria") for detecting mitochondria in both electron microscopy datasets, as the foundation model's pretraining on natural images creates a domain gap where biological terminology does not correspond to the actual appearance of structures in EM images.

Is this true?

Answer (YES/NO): YES